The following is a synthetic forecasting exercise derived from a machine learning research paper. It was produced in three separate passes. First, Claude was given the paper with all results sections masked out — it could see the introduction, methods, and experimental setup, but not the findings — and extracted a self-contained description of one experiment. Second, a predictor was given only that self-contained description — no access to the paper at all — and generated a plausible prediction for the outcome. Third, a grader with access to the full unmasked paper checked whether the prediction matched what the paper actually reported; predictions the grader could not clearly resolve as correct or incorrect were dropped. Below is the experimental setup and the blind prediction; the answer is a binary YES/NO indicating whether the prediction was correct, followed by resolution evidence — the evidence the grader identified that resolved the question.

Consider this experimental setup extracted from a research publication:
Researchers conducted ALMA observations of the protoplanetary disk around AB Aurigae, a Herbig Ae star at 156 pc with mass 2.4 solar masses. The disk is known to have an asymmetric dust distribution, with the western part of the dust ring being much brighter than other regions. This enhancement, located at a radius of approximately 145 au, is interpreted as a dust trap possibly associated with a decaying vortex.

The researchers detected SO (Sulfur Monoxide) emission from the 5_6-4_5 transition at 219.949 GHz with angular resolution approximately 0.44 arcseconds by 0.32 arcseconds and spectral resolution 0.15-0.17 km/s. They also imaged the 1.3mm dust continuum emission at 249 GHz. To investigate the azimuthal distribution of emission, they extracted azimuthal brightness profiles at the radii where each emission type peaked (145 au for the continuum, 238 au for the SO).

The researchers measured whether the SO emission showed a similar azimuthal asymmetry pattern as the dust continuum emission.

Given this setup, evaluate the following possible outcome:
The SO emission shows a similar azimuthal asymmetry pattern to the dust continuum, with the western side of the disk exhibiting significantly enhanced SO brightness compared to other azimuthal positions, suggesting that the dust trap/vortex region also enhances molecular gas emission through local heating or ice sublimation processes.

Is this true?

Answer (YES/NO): NO